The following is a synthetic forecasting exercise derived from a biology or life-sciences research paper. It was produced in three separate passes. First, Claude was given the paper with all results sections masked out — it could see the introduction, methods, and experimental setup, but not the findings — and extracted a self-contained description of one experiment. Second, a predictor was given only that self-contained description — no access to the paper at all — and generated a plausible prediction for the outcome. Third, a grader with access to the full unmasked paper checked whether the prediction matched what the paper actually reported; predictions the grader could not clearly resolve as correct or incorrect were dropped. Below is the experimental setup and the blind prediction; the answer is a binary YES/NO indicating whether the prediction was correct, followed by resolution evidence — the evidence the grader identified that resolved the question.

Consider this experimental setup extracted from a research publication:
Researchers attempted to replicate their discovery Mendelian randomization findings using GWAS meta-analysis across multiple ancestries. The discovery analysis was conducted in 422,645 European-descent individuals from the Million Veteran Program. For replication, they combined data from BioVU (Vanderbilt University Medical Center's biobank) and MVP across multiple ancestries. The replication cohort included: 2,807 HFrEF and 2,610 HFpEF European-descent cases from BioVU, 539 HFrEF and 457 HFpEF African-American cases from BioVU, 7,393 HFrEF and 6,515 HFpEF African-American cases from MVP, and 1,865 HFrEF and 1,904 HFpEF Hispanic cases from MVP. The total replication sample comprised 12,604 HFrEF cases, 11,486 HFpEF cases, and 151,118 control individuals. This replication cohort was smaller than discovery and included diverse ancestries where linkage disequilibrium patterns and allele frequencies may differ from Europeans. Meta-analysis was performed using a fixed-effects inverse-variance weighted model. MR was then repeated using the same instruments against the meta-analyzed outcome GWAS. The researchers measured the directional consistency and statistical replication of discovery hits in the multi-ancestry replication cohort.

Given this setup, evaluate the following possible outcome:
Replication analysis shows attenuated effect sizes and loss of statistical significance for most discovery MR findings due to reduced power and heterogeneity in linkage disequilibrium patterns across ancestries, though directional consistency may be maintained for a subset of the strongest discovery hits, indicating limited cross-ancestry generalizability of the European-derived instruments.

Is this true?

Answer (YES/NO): NO